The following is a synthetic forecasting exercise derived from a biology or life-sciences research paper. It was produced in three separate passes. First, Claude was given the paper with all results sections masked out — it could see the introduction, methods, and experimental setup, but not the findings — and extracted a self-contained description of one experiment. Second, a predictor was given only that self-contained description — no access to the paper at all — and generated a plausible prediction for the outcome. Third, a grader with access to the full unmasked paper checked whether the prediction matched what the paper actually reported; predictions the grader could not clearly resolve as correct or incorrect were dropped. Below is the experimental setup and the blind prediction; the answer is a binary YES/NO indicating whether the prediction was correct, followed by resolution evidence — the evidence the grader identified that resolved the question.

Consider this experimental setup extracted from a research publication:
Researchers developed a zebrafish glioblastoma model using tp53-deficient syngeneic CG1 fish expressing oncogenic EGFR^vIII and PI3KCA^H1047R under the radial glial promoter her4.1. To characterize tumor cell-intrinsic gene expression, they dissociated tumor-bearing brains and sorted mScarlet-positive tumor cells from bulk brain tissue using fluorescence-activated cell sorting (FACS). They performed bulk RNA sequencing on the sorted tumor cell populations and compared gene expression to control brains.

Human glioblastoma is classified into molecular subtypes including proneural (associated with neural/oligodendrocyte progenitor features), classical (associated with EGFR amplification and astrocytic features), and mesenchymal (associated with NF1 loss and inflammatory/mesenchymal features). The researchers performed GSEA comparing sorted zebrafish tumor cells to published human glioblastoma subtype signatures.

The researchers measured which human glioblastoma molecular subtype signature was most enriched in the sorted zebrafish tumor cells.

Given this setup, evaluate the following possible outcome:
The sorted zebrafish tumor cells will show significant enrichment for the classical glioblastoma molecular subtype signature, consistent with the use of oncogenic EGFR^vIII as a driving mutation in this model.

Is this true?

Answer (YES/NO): NO